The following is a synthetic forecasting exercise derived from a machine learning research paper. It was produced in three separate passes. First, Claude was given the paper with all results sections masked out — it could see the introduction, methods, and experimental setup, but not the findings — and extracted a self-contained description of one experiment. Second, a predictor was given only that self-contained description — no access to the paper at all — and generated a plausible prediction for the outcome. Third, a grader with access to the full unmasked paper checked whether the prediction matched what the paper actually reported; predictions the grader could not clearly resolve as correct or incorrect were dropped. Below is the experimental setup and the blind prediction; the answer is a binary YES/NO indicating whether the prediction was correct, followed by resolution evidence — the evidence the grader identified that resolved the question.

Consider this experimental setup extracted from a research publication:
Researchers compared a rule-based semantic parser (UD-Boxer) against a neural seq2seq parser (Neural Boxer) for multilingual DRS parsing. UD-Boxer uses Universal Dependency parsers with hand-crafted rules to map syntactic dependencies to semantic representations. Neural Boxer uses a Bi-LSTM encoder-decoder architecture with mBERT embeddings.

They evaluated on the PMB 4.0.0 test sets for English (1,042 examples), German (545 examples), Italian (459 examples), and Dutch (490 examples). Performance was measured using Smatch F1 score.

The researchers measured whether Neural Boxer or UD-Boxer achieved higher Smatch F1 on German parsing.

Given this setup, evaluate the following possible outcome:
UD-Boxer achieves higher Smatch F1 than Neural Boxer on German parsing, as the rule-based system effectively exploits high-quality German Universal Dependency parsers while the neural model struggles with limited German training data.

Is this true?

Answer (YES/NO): YES